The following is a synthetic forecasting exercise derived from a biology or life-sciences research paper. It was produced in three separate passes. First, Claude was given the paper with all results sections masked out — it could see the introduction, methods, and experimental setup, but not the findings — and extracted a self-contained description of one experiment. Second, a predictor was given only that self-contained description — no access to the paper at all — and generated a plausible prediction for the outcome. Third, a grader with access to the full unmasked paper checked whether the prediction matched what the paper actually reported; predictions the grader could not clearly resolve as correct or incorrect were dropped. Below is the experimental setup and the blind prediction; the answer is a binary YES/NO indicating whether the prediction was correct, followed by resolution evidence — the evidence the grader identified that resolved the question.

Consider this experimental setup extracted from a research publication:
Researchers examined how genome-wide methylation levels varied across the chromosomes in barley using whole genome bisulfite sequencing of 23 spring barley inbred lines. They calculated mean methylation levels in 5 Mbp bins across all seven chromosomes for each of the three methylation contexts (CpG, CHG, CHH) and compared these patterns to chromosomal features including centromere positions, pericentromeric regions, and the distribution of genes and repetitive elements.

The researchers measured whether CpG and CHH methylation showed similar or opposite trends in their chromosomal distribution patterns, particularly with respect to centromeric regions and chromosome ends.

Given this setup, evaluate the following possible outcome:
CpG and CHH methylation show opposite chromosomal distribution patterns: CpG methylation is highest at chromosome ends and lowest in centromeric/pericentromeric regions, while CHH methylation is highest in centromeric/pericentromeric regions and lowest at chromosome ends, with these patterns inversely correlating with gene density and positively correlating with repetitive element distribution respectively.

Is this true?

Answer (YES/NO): NO